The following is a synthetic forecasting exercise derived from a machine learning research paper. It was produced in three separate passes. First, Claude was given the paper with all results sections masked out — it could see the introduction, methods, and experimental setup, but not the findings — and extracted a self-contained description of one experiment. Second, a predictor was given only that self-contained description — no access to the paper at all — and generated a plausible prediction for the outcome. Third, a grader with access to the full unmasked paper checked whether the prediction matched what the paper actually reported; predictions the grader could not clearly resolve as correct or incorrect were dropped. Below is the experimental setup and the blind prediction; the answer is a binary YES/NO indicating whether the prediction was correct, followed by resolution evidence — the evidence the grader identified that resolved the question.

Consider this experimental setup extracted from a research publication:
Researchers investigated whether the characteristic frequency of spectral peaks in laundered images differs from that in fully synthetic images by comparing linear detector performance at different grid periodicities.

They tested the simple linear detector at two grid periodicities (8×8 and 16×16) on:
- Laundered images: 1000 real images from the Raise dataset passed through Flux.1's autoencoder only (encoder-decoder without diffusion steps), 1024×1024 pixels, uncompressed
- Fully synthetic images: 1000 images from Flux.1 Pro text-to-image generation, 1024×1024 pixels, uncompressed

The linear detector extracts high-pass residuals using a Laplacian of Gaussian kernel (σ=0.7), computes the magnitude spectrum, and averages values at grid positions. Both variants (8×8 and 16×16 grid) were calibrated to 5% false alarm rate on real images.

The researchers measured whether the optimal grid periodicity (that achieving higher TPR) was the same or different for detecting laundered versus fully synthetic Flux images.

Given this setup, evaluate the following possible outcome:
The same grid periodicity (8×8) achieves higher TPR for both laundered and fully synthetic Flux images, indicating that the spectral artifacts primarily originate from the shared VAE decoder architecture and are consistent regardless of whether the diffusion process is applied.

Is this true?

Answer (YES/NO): NO